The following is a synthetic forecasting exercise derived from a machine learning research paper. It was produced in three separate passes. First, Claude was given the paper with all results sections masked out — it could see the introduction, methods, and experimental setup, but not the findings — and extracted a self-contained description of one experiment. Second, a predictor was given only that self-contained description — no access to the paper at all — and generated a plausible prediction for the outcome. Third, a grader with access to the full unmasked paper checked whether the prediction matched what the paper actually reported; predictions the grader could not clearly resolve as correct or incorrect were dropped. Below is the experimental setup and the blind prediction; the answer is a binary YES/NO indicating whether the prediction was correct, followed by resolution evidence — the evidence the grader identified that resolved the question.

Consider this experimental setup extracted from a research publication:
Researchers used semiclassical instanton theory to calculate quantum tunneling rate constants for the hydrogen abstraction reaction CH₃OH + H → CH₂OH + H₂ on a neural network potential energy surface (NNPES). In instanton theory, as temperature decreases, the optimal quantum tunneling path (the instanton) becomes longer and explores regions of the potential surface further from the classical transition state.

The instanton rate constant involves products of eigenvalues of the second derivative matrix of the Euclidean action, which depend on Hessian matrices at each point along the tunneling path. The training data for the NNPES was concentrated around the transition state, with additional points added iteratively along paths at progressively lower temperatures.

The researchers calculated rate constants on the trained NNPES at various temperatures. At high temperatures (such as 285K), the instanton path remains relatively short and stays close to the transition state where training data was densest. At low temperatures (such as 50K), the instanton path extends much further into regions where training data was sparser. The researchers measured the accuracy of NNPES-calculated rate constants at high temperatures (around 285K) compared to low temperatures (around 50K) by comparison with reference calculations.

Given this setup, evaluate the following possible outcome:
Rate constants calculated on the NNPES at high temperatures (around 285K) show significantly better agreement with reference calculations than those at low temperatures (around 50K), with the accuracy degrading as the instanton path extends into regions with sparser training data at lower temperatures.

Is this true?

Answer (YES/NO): NO